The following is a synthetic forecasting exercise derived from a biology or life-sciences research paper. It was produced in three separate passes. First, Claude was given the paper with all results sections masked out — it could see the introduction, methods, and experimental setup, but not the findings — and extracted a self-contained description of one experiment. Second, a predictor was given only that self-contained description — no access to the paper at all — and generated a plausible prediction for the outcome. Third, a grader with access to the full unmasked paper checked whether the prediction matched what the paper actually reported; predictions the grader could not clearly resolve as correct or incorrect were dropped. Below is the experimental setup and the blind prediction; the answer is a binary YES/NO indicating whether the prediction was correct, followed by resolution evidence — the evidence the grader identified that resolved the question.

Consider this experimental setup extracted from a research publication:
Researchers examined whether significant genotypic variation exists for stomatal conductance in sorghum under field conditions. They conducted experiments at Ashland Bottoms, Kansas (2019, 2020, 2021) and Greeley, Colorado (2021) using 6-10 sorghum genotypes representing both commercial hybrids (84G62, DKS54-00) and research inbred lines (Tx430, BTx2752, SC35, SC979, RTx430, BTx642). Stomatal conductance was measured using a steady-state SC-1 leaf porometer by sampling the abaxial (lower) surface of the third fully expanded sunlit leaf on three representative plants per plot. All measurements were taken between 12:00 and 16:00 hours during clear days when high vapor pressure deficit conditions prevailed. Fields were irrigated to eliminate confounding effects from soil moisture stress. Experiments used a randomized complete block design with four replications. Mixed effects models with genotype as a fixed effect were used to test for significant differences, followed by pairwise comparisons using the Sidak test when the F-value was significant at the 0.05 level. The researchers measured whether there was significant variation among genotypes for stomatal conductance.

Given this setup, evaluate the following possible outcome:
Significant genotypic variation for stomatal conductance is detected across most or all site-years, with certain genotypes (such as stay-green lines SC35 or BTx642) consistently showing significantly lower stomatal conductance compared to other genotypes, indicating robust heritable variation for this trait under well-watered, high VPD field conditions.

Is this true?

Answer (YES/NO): NO